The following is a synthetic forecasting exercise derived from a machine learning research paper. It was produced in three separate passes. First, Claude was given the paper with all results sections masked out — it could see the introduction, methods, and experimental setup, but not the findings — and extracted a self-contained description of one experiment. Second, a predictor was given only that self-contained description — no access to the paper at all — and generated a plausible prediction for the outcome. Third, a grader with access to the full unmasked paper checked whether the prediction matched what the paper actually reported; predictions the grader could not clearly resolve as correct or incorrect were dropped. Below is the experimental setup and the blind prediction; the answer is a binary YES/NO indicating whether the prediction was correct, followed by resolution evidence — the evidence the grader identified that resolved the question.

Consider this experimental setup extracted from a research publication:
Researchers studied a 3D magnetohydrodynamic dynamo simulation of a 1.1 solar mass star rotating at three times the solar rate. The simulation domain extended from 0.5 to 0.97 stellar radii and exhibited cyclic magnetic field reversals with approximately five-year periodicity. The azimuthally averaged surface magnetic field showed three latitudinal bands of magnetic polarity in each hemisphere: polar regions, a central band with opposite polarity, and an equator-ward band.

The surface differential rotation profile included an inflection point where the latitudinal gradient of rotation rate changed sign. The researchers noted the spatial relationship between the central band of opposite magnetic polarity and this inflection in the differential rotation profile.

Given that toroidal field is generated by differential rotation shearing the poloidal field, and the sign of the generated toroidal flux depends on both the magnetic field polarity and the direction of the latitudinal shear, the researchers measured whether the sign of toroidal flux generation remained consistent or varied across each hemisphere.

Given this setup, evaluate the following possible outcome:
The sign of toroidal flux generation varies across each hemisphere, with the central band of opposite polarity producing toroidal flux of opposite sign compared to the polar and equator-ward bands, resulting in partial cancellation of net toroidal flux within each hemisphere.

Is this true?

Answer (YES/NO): NO